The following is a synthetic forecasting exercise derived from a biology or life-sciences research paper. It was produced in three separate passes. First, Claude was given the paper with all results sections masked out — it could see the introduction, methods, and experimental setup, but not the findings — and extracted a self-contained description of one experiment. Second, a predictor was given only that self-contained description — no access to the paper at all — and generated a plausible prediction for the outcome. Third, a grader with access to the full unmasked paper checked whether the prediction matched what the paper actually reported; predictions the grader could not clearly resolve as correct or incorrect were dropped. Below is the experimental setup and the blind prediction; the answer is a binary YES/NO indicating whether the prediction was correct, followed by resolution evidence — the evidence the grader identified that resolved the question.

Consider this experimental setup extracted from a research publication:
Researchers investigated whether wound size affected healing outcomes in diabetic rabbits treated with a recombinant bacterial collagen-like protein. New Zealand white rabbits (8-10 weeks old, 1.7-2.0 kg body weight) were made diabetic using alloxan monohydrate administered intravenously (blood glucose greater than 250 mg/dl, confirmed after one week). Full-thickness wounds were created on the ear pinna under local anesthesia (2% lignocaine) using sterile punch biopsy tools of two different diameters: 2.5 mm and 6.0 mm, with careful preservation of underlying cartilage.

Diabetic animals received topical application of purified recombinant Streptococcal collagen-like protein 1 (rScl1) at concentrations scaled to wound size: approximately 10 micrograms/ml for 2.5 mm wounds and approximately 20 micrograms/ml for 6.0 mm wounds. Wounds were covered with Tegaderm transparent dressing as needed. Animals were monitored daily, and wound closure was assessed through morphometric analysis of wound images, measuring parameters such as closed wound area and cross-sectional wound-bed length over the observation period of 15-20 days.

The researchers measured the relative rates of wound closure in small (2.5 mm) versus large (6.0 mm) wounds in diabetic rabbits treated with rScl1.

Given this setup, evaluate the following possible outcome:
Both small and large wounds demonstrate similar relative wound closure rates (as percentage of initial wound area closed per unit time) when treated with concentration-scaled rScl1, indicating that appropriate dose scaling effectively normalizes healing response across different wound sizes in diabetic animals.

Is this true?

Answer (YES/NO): NO